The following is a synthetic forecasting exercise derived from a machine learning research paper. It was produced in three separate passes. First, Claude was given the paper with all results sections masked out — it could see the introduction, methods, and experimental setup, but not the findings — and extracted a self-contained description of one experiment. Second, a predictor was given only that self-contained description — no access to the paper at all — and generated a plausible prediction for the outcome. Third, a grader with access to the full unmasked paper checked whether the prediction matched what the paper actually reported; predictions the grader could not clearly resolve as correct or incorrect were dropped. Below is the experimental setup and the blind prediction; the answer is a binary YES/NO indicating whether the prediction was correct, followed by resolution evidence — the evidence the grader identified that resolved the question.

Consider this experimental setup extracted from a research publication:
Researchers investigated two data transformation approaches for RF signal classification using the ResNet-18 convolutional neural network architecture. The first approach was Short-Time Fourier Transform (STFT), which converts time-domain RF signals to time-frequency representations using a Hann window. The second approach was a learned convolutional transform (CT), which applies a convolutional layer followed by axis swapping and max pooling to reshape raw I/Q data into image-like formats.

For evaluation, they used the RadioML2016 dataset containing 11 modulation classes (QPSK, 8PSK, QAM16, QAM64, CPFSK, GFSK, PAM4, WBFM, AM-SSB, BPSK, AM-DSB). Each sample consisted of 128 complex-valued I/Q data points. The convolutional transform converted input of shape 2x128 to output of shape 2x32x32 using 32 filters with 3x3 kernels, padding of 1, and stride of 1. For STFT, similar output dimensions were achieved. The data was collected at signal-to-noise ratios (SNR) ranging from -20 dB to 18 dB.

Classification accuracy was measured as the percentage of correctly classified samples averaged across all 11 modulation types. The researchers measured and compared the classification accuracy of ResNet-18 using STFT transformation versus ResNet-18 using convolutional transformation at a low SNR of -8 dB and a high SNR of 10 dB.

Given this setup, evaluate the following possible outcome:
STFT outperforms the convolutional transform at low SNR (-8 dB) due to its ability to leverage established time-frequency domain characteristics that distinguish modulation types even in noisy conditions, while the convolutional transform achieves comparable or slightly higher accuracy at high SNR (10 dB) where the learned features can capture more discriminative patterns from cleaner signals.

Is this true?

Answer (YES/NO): YES